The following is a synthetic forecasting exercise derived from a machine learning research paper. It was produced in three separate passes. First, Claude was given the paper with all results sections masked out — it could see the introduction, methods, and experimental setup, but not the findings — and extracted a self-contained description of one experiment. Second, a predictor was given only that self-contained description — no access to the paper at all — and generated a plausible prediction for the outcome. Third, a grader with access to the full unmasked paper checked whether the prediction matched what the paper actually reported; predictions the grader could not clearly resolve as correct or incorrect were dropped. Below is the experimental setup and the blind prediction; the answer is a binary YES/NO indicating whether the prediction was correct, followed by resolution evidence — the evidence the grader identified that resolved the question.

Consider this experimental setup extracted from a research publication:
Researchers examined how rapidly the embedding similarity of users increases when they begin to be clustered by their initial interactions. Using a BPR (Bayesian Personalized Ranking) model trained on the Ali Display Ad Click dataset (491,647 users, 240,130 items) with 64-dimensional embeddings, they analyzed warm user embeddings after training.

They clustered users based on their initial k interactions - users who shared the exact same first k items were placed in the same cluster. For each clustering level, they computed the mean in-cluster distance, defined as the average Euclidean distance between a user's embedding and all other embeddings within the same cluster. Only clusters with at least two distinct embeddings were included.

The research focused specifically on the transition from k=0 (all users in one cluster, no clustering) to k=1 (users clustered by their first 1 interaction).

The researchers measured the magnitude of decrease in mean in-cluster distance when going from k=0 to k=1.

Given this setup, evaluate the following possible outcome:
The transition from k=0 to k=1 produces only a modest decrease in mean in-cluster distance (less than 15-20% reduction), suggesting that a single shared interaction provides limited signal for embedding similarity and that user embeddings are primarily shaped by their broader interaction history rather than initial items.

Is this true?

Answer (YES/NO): NO